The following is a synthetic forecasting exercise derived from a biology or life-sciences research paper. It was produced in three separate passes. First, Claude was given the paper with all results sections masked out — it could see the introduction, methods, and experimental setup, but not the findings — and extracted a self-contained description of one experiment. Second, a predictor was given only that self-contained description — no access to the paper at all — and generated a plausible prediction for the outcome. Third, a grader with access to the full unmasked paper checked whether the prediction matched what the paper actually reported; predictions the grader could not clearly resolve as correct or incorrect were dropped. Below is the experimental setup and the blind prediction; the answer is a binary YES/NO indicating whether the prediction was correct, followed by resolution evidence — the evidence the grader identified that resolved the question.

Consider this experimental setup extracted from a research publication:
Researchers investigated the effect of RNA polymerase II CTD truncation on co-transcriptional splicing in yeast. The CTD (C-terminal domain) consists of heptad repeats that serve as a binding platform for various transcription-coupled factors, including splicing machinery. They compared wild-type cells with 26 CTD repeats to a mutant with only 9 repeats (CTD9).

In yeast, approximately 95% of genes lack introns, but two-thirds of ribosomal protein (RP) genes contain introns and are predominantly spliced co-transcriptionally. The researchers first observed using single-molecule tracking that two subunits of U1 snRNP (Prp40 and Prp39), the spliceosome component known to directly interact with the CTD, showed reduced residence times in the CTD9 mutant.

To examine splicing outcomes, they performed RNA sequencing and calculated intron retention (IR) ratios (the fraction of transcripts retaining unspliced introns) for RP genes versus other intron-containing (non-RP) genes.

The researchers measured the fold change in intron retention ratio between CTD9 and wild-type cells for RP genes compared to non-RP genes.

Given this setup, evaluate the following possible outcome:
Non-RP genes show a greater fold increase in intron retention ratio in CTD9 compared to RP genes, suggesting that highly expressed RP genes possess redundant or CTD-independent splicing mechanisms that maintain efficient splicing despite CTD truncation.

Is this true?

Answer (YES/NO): NO